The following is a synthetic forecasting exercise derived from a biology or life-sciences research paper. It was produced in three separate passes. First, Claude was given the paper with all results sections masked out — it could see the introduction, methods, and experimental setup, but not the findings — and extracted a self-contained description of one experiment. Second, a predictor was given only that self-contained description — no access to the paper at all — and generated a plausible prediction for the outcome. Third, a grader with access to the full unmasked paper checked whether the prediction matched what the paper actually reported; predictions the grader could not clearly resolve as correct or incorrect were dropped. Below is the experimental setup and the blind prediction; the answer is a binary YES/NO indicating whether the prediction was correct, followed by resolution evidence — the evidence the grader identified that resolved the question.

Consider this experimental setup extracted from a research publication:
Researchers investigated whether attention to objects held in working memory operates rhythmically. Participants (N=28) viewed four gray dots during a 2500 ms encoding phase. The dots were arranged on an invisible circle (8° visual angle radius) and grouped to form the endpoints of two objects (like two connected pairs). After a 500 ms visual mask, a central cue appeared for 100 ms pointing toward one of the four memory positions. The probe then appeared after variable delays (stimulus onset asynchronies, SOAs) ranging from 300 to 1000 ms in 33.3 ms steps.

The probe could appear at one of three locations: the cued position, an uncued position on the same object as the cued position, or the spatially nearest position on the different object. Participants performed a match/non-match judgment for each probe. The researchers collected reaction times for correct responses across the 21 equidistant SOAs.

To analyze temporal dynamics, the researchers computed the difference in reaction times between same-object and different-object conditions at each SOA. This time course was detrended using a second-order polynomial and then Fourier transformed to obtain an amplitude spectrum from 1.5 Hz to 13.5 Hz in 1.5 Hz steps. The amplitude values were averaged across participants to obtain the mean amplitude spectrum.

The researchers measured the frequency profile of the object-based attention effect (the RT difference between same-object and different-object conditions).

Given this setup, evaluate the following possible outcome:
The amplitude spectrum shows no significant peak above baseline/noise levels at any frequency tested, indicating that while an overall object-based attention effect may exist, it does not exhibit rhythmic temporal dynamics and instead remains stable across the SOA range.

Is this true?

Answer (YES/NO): NO